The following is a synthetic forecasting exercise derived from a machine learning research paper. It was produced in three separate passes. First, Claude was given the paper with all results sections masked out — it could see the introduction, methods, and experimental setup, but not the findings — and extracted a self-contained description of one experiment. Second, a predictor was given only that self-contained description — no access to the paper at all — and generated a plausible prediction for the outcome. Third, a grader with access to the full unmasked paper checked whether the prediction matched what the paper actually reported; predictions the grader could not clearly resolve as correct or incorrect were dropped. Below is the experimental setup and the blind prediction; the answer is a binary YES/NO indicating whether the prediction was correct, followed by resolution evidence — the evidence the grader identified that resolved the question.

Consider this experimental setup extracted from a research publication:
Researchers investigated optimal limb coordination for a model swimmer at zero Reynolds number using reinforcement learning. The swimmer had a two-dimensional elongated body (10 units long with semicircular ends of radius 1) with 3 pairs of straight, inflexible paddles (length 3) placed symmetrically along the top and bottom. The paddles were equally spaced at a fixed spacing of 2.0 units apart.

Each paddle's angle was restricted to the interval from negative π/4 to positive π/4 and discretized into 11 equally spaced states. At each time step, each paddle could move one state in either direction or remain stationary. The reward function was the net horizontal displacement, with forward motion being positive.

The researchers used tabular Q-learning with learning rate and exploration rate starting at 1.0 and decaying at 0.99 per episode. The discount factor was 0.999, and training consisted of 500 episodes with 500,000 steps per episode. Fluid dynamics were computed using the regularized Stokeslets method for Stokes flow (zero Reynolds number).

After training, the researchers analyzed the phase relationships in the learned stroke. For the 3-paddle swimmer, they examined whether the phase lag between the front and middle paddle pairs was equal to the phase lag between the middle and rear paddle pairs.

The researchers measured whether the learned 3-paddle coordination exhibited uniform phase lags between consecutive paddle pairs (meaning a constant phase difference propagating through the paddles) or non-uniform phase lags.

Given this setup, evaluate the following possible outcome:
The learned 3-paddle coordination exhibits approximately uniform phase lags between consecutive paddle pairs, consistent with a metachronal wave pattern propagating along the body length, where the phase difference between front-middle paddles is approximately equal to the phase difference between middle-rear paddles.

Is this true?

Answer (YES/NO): NO